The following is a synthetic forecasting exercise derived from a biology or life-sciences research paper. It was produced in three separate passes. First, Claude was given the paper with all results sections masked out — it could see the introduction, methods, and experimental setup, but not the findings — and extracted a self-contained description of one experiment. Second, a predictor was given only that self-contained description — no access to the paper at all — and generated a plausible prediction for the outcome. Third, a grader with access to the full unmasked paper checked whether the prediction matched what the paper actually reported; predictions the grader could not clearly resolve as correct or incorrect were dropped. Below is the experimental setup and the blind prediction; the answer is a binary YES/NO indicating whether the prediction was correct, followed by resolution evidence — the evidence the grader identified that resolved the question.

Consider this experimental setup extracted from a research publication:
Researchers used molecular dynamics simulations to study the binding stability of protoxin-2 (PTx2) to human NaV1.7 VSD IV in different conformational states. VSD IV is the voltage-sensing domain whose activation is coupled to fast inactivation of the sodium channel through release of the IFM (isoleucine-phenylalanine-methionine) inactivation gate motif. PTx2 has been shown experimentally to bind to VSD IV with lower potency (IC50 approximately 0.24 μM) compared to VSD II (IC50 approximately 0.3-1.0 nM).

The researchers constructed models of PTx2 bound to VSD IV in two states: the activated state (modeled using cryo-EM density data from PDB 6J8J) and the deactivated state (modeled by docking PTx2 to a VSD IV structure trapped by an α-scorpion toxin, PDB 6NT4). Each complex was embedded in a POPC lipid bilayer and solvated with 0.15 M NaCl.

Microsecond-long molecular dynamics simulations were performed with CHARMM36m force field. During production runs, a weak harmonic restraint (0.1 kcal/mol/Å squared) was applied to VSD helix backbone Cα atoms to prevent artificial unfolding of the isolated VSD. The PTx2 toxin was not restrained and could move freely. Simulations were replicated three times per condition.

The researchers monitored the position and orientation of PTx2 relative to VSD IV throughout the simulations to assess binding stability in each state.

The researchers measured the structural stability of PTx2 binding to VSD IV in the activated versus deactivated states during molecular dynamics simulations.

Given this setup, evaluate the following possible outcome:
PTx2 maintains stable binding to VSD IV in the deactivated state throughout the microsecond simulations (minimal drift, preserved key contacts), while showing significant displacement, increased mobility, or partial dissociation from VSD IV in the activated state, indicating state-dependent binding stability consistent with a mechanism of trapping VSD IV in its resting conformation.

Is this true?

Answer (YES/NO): NO